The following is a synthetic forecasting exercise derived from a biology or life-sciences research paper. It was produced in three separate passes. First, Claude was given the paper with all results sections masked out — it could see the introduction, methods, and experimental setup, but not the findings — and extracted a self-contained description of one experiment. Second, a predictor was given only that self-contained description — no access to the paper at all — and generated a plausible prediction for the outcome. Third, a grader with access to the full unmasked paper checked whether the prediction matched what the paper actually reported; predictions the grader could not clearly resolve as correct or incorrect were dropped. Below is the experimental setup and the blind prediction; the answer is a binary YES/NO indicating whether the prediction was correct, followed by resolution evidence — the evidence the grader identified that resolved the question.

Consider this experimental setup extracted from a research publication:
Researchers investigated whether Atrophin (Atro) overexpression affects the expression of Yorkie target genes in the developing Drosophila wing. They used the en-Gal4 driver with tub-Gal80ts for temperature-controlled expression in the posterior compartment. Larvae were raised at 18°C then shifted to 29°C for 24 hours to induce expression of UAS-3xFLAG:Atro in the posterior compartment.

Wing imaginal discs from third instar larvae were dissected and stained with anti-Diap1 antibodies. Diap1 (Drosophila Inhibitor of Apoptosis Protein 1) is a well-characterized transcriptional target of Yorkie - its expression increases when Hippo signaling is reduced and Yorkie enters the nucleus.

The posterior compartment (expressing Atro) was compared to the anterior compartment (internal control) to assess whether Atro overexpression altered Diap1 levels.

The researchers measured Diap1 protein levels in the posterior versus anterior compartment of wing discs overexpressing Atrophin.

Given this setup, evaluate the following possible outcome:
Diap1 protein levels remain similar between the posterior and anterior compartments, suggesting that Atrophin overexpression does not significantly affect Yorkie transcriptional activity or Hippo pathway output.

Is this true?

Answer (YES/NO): NO